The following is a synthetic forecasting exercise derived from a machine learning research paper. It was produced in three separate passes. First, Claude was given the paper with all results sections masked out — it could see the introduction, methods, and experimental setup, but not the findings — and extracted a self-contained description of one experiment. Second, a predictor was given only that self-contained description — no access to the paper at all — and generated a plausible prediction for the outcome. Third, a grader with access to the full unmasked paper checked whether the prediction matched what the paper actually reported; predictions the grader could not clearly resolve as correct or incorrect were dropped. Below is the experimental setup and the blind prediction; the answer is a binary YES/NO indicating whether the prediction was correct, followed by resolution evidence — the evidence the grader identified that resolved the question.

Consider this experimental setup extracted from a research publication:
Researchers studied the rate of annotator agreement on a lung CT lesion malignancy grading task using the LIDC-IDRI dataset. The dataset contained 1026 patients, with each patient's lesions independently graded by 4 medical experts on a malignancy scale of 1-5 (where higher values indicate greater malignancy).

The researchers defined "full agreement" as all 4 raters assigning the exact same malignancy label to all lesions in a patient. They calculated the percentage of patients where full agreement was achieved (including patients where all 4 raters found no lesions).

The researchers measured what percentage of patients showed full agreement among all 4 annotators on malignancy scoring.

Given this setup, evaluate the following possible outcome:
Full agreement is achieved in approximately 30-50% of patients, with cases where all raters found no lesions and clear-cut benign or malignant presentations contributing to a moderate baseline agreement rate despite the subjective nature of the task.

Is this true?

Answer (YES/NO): NO